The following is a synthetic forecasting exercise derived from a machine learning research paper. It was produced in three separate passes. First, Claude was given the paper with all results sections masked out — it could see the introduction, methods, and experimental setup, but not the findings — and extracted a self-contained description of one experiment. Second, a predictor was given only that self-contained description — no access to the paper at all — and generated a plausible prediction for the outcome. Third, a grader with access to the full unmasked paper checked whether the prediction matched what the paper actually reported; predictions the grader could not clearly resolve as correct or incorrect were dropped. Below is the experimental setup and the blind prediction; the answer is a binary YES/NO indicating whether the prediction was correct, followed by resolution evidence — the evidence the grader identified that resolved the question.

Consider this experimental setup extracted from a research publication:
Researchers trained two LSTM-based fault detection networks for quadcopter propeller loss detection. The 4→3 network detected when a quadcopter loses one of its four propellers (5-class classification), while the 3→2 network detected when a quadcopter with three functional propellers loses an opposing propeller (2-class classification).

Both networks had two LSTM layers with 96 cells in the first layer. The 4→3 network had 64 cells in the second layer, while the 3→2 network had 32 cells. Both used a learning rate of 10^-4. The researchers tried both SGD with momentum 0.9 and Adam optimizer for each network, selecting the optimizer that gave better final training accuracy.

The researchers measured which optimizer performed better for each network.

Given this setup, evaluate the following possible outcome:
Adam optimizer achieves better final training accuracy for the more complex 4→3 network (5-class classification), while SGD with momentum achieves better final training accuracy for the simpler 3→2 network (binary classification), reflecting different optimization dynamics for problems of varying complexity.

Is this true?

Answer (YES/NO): NO